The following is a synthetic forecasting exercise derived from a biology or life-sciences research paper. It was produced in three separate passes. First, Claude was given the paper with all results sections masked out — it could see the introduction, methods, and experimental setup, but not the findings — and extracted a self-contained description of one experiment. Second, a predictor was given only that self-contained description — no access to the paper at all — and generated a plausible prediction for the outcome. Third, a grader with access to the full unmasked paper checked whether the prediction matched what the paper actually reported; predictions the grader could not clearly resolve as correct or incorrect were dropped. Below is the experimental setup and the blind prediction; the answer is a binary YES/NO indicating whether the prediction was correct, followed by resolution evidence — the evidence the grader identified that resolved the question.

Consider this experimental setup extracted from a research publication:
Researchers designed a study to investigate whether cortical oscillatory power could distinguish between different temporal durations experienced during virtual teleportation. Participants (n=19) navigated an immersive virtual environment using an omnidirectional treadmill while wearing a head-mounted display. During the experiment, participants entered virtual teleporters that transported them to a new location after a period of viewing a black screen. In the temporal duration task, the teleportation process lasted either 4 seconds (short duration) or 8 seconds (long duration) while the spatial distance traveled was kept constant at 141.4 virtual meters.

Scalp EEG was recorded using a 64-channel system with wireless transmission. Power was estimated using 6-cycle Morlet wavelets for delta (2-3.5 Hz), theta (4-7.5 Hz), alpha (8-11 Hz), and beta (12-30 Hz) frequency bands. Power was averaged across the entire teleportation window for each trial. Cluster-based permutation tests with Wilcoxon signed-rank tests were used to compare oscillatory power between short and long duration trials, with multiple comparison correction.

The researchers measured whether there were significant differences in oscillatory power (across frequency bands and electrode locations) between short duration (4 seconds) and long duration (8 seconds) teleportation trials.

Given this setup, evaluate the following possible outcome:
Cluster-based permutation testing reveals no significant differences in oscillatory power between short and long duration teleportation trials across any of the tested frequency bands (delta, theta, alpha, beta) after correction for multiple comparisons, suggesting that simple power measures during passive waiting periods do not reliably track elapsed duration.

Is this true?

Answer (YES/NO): NO